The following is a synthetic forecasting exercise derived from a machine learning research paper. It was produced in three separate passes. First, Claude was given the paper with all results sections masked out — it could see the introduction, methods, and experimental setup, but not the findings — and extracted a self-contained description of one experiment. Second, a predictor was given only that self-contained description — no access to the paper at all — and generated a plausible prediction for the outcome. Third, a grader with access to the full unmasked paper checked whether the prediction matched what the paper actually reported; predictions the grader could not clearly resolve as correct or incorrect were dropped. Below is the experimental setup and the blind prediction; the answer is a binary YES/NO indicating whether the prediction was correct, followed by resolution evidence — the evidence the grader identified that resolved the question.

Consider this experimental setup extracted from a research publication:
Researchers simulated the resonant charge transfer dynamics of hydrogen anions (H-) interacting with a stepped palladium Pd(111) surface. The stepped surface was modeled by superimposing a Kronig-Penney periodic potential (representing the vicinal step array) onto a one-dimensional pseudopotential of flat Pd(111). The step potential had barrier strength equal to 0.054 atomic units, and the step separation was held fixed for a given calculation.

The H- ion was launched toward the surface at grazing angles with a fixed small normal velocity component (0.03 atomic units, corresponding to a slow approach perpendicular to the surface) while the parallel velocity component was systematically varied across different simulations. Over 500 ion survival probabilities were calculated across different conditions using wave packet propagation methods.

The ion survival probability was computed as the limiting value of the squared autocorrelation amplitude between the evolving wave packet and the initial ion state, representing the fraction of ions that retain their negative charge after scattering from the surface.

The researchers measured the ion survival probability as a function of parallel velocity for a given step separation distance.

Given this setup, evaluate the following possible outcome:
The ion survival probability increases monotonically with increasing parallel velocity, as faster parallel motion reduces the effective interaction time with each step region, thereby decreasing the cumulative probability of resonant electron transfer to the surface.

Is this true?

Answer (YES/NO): NO